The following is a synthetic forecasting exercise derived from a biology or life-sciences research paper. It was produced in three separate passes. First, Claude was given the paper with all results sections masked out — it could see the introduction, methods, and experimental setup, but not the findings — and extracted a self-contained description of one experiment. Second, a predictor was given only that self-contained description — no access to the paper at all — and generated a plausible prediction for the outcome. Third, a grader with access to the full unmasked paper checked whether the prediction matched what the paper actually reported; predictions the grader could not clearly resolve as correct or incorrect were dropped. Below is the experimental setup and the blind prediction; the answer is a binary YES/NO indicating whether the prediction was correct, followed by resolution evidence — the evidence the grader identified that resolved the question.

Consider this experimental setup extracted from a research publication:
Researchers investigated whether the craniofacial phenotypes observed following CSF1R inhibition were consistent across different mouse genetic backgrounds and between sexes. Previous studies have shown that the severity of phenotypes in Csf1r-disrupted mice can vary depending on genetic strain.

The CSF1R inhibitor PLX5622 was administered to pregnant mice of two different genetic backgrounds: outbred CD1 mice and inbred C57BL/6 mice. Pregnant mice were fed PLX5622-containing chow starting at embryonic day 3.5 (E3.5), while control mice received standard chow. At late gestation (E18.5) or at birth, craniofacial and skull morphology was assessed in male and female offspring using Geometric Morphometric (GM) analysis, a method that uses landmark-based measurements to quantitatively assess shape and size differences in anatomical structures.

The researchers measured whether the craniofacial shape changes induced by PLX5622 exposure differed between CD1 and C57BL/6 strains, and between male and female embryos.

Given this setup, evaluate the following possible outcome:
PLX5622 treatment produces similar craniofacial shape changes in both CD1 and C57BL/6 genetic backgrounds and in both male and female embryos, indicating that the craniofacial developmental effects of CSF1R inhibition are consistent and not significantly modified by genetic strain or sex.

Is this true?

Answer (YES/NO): NO